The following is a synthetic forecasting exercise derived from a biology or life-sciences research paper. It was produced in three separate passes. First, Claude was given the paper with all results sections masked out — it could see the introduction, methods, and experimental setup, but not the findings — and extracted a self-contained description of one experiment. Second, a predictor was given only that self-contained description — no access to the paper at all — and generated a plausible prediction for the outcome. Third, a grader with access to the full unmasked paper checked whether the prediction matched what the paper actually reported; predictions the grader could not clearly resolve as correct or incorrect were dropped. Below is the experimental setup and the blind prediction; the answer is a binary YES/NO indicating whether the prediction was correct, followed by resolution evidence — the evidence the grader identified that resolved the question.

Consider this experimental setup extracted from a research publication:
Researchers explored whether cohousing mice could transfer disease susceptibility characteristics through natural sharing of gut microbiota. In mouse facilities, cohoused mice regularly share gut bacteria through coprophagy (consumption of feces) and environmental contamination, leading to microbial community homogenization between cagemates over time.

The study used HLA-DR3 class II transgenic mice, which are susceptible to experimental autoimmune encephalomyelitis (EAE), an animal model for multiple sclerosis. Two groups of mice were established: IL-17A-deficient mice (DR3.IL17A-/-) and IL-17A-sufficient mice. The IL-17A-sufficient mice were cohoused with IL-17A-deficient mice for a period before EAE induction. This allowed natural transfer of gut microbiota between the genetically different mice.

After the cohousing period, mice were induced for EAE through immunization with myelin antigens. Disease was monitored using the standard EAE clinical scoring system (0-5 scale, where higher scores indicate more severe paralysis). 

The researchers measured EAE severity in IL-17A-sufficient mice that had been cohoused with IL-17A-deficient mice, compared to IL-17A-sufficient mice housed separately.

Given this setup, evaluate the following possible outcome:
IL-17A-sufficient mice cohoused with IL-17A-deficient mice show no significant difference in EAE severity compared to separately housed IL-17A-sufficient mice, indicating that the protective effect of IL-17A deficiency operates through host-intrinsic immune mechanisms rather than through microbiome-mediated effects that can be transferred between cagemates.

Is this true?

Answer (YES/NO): NO